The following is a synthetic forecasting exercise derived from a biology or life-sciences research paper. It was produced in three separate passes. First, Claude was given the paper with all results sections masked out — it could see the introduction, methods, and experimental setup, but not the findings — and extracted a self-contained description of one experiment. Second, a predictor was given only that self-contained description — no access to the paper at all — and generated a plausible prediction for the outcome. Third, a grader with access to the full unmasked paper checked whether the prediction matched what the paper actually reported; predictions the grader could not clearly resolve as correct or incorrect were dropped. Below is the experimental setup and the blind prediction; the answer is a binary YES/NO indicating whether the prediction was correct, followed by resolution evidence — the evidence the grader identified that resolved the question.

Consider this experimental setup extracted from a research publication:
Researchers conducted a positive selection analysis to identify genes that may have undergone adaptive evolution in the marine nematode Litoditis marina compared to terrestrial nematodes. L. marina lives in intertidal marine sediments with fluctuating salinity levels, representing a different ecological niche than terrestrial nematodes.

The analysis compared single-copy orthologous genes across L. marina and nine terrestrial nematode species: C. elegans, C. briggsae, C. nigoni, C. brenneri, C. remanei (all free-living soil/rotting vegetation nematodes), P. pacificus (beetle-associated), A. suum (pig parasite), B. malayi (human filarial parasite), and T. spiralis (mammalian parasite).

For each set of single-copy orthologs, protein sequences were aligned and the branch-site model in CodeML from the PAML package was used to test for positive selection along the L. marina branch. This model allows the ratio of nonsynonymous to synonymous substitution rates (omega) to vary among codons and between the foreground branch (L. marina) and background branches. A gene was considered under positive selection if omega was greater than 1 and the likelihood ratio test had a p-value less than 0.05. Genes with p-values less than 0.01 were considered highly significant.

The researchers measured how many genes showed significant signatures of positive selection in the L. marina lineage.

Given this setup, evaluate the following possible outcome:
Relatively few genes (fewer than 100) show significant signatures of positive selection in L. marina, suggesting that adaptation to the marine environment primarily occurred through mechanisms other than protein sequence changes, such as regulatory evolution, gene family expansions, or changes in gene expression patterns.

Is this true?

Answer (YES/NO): YES